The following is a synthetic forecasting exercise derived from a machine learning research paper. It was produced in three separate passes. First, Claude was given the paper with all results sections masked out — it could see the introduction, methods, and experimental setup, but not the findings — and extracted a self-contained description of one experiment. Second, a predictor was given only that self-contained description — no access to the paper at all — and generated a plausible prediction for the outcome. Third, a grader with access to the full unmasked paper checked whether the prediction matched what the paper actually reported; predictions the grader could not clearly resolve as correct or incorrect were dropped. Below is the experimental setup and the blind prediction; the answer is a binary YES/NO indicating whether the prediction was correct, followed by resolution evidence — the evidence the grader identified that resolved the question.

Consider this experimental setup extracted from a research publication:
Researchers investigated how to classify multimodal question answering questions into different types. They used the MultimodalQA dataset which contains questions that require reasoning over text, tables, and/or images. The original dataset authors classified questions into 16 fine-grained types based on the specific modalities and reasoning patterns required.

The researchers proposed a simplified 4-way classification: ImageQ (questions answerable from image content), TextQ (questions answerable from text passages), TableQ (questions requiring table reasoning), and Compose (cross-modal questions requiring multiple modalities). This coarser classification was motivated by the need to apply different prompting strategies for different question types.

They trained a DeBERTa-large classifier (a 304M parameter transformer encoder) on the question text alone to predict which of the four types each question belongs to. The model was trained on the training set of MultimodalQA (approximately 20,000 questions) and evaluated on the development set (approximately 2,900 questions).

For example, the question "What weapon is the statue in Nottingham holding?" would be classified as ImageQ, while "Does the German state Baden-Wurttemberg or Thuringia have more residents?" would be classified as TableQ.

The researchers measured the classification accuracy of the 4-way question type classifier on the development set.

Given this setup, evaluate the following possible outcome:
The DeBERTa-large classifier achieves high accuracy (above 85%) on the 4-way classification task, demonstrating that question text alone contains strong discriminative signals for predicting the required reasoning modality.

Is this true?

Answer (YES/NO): YES